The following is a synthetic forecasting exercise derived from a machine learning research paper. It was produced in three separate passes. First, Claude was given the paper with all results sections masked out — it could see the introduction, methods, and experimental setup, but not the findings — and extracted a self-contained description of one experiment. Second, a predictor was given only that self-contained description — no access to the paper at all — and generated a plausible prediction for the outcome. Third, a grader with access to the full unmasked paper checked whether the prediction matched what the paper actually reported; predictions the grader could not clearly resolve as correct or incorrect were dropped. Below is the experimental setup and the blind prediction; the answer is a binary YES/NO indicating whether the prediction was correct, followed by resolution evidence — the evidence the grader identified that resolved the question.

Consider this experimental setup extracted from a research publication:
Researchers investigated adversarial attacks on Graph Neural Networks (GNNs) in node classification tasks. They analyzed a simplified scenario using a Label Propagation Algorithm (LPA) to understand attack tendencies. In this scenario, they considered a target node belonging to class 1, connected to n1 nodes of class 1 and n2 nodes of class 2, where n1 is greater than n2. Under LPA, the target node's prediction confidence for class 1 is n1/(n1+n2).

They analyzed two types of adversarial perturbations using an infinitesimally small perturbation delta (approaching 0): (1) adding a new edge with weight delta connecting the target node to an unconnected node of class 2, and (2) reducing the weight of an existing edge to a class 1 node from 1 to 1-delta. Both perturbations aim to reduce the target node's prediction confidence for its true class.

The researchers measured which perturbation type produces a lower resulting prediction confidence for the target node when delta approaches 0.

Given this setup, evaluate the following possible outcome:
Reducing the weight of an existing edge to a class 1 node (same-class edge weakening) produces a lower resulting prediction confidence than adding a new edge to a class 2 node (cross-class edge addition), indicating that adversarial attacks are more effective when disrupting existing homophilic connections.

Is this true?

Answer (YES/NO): NO